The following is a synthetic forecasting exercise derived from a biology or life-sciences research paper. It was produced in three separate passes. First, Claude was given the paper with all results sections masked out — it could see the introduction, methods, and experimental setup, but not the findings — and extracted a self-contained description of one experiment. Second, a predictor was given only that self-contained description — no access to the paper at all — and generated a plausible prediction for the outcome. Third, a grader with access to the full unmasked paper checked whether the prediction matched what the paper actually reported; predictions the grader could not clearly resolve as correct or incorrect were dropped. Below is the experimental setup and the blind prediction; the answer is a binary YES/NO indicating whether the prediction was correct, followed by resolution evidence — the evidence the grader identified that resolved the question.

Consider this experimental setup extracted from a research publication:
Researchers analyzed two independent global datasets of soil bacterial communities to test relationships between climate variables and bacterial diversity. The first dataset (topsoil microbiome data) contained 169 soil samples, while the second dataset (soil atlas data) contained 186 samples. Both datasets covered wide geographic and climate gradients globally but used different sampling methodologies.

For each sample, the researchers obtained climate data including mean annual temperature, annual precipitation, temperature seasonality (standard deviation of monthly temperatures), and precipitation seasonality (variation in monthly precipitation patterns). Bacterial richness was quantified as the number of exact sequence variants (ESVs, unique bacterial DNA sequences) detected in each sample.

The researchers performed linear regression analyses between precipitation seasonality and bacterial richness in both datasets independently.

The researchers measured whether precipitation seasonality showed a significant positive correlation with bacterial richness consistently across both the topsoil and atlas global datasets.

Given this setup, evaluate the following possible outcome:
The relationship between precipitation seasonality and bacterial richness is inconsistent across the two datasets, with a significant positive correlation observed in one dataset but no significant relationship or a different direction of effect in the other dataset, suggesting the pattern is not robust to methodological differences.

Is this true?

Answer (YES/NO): NO